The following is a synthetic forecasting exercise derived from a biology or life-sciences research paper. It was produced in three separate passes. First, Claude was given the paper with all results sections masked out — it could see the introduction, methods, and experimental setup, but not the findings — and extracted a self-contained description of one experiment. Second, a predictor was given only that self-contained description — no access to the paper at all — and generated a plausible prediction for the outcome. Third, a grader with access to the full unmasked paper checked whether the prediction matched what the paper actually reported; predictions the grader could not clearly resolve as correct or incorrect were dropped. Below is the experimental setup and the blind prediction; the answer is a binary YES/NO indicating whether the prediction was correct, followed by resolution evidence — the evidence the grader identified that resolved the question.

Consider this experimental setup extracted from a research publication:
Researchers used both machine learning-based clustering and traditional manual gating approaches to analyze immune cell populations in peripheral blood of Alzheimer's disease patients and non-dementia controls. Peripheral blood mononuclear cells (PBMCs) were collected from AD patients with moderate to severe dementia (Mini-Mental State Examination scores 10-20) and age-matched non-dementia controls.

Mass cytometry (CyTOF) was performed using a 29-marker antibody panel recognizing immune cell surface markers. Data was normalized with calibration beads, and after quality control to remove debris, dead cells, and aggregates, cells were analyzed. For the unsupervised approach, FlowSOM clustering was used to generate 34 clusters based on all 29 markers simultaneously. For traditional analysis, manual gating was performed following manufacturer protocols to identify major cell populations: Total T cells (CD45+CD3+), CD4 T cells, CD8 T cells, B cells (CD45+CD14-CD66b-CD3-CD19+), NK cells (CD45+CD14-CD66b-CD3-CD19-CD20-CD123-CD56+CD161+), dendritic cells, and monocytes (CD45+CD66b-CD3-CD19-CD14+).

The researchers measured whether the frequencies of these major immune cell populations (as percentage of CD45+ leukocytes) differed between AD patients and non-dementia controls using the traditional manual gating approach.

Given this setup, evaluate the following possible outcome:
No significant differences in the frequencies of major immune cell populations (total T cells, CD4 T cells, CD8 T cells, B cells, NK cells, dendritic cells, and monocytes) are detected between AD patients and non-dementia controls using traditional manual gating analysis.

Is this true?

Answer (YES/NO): NO